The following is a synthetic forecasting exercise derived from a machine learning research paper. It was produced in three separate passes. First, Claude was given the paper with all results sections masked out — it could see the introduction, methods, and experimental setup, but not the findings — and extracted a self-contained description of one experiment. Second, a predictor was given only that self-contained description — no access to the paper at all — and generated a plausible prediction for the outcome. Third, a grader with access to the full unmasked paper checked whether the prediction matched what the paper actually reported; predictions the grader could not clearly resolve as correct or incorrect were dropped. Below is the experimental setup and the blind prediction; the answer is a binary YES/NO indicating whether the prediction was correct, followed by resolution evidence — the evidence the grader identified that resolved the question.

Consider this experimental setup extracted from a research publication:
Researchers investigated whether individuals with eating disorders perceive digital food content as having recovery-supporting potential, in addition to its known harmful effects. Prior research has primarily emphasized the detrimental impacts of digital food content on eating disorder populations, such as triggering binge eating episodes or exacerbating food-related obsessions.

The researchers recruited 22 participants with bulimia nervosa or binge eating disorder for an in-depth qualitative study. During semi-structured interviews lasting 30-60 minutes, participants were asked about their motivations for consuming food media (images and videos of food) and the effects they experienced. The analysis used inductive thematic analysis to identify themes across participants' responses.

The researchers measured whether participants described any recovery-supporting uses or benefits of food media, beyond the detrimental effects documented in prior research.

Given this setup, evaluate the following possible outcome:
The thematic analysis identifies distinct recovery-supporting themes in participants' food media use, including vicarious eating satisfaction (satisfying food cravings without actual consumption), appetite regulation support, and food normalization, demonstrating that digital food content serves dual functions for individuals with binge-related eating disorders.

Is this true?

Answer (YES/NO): NO